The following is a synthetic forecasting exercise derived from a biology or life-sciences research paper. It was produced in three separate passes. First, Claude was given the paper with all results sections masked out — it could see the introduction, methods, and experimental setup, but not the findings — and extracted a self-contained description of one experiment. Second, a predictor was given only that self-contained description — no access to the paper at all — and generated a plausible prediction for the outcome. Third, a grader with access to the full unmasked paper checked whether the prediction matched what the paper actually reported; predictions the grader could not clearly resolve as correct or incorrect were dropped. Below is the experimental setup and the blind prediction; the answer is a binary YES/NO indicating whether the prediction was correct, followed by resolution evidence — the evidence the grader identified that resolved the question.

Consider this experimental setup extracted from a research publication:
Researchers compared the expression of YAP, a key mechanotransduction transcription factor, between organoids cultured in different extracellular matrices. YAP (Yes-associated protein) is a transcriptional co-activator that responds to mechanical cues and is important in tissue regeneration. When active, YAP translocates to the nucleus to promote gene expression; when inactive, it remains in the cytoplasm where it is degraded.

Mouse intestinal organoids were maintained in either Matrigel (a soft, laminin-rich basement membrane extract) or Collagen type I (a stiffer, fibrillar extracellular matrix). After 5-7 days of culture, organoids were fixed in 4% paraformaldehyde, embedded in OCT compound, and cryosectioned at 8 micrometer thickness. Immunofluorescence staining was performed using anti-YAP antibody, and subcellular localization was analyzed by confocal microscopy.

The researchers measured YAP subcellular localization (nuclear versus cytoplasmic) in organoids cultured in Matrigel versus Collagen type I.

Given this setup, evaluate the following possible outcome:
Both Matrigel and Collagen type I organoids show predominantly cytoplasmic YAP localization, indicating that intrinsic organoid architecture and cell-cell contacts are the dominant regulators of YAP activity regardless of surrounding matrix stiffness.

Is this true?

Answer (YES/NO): NO